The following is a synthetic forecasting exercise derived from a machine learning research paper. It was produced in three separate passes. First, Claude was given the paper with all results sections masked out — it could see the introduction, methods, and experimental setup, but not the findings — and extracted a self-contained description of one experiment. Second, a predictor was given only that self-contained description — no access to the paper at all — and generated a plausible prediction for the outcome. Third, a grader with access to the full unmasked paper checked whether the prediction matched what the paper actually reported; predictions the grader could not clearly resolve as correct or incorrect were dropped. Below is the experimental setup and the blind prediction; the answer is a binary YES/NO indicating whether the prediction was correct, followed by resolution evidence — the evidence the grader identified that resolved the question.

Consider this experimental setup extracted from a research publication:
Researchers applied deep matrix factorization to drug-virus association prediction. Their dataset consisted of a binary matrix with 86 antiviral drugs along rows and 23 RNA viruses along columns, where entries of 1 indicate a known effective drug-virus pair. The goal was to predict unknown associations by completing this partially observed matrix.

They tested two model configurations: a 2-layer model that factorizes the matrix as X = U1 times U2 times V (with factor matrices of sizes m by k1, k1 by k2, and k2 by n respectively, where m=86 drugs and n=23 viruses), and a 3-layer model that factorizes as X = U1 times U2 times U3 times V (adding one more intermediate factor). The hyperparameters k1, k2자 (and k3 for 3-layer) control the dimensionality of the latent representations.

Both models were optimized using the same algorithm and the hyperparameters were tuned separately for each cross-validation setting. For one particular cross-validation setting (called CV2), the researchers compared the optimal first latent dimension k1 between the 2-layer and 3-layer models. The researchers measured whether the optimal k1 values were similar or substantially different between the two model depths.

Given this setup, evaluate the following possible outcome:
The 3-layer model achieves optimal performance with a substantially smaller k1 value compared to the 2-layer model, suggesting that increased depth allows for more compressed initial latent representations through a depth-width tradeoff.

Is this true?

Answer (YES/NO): NO